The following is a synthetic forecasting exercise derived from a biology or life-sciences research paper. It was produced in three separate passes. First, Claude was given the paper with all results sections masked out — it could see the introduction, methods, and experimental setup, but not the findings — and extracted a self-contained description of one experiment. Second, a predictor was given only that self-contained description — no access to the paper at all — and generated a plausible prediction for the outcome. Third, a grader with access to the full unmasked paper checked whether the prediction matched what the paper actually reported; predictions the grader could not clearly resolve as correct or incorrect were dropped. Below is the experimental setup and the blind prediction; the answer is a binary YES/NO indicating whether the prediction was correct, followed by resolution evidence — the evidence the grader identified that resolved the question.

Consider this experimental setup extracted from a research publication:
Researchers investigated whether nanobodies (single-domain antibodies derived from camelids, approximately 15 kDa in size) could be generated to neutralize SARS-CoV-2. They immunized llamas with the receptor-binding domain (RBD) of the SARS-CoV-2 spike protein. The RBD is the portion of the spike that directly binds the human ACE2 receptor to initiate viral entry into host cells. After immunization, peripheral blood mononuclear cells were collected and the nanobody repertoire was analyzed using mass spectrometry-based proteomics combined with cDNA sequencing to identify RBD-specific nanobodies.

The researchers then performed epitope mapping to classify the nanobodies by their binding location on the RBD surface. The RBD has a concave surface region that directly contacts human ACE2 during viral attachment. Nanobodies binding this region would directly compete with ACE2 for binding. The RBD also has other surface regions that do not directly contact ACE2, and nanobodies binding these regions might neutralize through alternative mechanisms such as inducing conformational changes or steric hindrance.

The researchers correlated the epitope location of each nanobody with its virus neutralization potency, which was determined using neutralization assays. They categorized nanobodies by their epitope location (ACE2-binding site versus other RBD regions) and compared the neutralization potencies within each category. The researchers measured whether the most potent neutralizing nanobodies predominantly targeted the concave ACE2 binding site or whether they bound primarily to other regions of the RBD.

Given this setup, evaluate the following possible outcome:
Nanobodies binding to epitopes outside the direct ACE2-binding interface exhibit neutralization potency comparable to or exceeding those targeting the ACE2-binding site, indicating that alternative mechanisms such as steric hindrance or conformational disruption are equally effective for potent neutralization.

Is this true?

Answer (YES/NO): NO